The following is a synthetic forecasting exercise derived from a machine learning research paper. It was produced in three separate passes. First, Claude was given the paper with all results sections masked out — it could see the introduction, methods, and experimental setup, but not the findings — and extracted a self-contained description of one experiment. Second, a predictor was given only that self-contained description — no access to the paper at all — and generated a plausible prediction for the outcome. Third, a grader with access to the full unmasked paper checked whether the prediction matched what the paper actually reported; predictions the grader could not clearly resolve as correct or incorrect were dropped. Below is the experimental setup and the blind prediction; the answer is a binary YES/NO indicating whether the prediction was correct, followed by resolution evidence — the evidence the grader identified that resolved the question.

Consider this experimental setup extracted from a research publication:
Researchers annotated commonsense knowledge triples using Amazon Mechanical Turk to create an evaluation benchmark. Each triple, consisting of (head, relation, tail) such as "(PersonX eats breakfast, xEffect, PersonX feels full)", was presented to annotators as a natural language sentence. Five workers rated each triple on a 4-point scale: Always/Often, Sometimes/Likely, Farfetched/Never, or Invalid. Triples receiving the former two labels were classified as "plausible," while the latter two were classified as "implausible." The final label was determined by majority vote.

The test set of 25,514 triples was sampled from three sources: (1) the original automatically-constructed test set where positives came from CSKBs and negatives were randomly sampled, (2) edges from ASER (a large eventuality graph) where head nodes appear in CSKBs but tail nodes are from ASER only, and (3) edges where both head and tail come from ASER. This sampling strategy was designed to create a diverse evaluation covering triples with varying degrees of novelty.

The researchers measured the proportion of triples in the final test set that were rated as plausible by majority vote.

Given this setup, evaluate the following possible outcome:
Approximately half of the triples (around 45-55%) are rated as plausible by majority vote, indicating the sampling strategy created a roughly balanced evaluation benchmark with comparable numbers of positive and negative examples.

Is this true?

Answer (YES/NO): YES